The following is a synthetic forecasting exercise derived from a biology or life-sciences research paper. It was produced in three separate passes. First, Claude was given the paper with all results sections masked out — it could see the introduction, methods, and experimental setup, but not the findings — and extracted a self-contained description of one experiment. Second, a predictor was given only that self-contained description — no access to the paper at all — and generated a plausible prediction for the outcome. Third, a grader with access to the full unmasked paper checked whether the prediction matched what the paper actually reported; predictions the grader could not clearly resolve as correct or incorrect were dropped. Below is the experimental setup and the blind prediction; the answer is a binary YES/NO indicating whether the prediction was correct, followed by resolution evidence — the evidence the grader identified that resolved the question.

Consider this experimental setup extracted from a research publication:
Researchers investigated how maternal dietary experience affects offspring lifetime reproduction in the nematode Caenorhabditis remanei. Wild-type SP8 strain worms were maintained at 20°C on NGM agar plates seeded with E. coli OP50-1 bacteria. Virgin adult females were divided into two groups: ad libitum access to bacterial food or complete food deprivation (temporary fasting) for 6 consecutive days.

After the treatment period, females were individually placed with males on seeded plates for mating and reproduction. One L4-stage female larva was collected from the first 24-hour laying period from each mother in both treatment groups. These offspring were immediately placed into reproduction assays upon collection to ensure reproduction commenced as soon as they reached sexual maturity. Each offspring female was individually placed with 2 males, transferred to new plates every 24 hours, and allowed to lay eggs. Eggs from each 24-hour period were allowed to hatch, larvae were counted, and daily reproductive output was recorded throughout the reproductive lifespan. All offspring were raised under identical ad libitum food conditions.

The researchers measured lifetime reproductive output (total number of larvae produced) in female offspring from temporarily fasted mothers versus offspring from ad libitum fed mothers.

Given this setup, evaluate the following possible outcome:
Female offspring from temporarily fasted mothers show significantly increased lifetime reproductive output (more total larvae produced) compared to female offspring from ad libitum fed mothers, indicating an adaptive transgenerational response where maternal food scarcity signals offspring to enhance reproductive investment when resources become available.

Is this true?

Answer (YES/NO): NO